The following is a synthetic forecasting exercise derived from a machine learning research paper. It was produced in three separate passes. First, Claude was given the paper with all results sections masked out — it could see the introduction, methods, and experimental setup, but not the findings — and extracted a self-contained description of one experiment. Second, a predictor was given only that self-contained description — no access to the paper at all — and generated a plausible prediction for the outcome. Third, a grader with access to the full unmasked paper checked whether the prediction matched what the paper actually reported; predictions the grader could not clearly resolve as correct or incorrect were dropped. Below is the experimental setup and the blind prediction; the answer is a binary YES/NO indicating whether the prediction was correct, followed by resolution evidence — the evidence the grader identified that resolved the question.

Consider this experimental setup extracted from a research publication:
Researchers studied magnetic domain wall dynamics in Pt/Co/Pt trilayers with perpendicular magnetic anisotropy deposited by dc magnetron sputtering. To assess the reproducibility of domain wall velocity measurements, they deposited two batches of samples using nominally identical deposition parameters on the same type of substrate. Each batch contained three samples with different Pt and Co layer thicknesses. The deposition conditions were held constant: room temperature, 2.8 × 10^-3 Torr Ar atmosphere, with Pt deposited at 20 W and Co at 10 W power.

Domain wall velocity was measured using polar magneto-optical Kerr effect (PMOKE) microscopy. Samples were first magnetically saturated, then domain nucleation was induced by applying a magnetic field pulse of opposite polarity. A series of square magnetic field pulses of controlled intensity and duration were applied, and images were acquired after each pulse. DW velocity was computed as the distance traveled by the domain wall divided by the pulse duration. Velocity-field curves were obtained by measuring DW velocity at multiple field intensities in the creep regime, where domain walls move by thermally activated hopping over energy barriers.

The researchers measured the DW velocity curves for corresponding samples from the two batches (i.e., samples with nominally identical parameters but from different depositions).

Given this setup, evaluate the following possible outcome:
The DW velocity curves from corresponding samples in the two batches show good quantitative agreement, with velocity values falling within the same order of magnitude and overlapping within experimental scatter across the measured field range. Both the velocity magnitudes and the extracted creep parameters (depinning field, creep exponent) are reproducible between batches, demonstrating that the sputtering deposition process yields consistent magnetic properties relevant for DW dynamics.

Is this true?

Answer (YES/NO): YES